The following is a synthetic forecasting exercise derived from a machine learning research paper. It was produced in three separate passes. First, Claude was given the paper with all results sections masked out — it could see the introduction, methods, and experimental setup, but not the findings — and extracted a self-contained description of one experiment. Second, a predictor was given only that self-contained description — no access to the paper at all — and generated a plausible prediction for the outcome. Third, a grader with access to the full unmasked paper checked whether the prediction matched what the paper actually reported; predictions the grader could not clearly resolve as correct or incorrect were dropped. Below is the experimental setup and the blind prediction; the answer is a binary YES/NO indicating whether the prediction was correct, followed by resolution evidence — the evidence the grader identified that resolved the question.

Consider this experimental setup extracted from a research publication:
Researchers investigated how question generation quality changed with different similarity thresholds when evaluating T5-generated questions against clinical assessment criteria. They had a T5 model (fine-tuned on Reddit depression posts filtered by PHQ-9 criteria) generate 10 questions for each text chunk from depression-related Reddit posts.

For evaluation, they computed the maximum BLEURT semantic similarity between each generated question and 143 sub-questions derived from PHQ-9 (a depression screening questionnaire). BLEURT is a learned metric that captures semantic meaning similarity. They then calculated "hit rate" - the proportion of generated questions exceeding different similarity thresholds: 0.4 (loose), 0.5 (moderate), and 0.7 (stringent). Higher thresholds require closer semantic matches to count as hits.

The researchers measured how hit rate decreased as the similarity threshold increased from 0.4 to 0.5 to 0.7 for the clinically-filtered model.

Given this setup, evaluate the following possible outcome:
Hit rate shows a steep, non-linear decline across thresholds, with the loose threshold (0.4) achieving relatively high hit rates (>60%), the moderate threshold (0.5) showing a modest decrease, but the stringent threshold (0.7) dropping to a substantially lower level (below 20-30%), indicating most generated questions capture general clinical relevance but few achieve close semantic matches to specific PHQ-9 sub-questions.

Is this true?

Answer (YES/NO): NO